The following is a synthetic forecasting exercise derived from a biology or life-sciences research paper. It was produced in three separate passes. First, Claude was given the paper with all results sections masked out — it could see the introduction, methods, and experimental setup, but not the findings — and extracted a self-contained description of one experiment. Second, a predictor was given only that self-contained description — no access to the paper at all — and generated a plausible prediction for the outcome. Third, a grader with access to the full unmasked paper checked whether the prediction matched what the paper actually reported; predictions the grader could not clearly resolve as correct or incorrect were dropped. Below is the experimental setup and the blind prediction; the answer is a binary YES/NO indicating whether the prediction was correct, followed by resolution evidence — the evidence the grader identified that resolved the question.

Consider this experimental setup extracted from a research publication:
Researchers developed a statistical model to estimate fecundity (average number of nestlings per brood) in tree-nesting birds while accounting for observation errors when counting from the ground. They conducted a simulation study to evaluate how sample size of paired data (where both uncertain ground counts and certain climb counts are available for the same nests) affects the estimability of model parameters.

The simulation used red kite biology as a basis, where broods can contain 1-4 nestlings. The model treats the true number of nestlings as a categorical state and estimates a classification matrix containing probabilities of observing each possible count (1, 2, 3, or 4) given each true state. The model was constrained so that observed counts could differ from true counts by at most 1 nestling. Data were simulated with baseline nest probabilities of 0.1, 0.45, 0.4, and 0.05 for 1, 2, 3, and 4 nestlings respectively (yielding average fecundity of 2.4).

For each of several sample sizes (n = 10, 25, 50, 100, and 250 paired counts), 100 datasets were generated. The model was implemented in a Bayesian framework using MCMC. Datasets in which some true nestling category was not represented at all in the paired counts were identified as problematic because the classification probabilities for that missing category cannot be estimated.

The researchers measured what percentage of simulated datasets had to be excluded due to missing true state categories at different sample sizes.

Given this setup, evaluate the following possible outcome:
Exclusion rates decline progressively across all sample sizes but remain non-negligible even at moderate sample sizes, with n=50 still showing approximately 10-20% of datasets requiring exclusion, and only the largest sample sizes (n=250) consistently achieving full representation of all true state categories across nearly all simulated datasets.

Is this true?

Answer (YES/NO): NO